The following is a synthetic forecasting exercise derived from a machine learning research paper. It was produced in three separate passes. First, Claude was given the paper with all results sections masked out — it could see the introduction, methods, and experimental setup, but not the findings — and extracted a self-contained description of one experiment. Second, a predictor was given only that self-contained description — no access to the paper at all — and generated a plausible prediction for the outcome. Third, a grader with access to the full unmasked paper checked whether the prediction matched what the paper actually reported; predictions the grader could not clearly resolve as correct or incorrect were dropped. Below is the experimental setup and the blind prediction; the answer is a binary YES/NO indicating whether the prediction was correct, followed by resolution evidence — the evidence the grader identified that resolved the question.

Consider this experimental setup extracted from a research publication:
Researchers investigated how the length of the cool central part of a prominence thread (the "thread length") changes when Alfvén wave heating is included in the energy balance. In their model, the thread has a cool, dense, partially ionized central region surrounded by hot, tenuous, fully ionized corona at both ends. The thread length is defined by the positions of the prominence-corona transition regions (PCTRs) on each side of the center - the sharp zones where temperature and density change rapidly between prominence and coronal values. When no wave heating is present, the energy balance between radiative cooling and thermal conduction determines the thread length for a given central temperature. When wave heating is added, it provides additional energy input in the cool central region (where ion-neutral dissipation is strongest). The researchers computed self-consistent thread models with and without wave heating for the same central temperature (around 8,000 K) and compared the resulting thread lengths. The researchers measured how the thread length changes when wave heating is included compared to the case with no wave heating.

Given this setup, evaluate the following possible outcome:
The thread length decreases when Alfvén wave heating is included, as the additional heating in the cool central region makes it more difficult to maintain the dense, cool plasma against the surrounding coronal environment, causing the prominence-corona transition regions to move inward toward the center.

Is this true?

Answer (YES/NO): NO